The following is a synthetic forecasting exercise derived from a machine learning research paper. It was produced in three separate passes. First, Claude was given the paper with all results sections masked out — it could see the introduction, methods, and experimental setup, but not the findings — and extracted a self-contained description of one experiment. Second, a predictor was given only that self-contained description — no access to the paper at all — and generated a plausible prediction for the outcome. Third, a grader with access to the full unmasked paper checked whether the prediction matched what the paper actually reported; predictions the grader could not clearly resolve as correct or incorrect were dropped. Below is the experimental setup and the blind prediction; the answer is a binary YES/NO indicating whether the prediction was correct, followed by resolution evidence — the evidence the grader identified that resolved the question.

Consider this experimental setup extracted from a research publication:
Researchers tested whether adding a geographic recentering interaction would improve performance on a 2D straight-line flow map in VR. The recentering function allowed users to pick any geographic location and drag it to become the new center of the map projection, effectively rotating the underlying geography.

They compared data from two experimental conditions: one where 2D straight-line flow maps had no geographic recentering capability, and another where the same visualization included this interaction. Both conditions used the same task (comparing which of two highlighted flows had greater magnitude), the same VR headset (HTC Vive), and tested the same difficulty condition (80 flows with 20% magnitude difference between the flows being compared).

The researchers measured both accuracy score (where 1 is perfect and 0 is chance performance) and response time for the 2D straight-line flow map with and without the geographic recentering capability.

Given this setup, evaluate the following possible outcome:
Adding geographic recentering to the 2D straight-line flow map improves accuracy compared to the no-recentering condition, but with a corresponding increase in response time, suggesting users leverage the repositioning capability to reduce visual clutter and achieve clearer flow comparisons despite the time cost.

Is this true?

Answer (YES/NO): YES